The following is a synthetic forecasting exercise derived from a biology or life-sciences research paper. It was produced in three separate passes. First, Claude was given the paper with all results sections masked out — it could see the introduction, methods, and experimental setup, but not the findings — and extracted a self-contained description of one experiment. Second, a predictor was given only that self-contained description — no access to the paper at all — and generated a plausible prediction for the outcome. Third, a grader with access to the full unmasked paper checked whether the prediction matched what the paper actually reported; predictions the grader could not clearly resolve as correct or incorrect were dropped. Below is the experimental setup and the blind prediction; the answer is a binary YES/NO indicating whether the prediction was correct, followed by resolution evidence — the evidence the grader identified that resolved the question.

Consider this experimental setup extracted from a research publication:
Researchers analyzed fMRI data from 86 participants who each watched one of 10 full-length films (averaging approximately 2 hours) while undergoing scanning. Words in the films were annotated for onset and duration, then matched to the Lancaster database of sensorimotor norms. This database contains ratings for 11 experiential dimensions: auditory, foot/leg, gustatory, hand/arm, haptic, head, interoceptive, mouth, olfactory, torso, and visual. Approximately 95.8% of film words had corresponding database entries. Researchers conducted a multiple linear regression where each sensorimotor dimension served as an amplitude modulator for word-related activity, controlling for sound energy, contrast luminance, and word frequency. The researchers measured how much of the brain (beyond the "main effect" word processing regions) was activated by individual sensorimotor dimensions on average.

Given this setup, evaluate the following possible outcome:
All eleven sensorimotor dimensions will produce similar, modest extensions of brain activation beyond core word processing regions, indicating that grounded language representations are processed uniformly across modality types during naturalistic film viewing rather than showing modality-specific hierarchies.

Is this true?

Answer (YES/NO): NO